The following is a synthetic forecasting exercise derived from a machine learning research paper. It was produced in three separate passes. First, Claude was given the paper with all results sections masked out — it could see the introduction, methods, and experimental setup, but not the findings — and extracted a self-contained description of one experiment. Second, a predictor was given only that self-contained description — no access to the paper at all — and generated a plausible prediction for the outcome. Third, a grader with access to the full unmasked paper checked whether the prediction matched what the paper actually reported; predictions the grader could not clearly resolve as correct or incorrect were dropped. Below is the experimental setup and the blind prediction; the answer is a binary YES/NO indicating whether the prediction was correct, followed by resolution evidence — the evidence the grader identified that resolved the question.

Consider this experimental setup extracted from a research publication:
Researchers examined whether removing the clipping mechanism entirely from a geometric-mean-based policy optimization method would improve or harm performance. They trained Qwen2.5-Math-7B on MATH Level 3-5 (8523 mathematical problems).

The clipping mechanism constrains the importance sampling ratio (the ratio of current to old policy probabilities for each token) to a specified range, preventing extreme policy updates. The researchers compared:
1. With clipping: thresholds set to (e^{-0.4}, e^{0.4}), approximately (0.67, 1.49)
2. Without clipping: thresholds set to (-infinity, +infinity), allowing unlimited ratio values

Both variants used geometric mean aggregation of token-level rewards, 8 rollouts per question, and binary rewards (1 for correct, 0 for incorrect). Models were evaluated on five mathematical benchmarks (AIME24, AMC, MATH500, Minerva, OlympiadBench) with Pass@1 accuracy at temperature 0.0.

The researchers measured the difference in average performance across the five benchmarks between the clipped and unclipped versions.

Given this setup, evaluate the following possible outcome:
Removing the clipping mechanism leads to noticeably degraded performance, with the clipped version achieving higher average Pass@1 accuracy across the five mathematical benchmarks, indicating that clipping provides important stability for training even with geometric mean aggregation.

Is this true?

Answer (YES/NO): YES